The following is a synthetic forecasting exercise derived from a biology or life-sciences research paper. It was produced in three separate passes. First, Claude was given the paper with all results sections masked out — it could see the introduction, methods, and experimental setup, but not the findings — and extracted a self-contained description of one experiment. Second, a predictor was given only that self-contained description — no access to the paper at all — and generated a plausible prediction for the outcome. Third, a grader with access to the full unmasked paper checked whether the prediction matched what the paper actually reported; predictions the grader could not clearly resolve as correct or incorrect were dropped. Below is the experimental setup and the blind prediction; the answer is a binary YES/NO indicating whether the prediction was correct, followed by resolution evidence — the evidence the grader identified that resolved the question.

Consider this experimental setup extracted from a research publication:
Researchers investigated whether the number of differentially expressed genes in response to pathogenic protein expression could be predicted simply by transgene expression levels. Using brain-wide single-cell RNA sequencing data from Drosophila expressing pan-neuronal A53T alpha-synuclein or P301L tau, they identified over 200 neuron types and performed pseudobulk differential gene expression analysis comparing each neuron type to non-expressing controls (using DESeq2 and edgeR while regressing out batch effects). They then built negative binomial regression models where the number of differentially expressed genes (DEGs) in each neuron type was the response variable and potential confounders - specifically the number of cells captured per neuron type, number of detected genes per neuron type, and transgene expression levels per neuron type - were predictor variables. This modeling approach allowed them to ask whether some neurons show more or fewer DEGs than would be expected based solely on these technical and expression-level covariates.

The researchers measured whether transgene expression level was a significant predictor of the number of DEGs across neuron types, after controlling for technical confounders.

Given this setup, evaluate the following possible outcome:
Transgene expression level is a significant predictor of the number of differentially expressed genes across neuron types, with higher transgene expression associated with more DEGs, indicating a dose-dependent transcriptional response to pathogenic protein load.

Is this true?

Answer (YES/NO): NO